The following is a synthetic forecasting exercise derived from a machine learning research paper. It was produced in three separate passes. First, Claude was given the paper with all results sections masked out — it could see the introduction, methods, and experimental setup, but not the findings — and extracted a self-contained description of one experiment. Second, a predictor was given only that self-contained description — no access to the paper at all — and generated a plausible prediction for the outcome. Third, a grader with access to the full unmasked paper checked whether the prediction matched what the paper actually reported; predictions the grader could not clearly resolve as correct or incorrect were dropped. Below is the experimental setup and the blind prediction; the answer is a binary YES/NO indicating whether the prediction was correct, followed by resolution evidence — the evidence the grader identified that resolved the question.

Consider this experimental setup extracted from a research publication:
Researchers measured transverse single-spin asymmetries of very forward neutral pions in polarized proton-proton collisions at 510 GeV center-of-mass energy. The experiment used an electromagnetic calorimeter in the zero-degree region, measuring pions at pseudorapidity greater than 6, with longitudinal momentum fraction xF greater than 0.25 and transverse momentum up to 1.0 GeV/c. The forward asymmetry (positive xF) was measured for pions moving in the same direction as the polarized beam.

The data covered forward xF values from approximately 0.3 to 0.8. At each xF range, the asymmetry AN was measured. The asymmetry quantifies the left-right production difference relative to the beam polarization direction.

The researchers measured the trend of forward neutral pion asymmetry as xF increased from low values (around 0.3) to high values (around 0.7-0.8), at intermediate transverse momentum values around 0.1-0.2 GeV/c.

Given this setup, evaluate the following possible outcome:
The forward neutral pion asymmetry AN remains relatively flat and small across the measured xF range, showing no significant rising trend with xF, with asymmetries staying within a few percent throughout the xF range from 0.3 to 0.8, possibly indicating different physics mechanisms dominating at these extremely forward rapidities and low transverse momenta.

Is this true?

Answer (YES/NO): NO